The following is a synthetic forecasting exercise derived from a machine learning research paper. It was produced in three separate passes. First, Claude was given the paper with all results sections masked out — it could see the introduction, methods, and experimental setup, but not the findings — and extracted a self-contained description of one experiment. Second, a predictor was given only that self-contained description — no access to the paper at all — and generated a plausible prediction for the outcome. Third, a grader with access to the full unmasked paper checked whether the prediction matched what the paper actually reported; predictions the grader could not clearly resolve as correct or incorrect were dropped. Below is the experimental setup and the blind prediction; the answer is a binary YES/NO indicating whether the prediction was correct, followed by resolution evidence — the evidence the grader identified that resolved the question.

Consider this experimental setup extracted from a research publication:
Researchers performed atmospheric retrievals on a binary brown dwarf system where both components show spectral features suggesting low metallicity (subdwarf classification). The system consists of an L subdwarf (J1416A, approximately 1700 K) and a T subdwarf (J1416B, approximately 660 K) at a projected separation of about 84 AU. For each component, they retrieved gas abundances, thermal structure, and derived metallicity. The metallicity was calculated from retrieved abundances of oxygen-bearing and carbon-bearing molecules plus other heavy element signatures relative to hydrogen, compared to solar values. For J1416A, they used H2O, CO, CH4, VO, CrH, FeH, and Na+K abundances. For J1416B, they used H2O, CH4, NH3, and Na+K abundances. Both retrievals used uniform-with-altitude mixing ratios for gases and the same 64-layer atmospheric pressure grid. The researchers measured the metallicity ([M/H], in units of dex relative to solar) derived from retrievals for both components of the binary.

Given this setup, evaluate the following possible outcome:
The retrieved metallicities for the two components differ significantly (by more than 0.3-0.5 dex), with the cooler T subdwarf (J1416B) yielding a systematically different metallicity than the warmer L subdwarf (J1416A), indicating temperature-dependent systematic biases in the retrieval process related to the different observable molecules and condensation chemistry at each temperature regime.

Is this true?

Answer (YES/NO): NO